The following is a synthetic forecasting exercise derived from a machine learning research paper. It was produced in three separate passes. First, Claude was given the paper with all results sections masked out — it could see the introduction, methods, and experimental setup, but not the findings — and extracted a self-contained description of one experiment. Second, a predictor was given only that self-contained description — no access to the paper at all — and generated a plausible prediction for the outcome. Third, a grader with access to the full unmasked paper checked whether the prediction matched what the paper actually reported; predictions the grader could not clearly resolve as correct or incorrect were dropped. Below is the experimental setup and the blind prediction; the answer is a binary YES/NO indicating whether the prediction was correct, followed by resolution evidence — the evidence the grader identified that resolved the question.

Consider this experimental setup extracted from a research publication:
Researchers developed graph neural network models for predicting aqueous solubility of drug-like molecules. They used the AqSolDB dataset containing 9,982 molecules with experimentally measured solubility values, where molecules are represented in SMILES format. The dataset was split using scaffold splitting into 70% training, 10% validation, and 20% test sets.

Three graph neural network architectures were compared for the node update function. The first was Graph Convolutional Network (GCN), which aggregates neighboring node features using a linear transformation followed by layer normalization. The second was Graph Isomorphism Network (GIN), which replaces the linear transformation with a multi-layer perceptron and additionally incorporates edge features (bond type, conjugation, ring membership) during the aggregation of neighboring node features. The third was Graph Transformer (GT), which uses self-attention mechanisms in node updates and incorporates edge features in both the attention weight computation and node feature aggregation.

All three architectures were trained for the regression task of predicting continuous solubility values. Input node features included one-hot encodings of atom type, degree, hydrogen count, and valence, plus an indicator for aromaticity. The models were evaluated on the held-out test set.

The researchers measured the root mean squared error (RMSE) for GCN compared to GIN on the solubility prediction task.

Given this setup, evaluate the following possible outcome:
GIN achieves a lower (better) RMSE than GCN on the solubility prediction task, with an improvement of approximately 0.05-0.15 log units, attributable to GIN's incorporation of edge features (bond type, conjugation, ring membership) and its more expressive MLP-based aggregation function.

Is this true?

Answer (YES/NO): NO